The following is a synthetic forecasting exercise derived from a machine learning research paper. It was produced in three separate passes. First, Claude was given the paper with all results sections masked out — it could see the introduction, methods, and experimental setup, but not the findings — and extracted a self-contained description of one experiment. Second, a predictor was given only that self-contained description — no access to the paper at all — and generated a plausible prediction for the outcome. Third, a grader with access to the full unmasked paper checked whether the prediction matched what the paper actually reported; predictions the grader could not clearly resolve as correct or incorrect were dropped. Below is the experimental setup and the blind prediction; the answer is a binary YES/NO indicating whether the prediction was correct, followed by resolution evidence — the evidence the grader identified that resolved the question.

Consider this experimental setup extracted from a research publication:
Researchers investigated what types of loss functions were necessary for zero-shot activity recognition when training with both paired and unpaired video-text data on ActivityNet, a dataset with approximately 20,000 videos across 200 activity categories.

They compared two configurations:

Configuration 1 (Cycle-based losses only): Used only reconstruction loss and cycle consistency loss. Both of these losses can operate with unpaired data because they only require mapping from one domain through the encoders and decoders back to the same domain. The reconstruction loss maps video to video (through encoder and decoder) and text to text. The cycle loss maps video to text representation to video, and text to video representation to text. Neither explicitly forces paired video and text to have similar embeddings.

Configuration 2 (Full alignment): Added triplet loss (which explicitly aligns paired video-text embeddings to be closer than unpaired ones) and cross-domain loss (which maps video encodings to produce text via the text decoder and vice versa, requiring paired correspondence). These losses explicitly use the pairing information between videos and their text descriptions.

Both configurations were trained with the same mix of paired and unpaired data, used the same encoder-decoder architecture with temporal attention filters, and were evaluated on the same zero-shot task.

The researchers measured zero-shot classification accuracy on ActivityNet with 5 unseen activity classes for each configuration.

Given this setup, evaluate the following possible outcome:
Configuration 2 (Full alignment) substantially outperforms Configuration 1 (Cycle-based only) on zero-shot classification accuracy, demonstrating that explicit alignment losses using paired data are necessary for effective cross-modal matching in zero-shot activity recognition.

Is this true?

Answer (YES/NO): YES